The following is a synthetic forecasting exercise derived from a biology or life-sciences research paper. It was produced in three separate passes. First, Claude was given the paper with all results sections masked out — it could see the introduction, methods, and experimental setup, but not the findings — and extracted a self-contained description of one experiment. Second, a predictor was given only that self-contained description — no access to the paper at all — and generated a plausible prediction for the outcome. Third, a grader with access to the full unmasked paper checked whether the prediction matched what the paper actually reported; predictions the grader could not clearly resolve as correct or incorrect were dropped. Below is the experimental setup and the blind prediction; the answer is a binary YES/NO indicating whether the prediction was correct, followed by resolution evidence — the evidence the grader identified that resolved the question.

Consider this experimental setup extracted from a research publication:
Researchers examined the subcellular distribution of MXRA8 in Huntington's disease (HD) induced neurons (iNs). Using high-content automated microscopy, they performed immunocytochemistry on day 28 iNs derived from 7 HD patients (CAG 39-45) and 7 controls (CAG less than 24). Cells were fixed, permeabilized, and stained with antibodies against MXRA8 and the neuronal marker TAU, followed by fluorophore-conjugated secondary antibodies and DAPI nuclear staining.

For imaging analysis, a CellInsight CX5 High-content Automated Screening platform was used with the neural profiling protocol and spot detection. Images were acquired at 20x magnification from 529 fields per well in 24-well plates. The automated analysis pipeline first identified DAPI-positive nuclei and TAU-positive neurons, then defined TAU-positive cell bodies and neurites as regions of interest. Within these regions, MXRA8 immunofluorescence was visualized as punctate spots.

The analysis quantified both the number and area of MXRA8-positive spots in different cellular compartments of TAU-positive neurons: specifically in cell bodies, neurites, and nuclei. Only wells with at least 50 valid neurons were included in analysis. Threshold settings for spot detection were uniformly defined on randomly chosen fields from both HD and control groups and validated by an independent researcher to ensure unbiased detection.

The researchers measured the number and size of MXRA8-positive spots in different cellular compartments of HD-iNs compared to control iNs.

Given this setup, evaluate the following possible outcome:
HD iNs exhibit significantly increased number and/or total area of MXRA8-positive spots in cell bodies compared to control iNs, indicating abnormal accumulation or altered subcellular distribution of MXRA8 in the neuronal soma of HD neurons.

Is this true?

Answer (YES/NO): YES